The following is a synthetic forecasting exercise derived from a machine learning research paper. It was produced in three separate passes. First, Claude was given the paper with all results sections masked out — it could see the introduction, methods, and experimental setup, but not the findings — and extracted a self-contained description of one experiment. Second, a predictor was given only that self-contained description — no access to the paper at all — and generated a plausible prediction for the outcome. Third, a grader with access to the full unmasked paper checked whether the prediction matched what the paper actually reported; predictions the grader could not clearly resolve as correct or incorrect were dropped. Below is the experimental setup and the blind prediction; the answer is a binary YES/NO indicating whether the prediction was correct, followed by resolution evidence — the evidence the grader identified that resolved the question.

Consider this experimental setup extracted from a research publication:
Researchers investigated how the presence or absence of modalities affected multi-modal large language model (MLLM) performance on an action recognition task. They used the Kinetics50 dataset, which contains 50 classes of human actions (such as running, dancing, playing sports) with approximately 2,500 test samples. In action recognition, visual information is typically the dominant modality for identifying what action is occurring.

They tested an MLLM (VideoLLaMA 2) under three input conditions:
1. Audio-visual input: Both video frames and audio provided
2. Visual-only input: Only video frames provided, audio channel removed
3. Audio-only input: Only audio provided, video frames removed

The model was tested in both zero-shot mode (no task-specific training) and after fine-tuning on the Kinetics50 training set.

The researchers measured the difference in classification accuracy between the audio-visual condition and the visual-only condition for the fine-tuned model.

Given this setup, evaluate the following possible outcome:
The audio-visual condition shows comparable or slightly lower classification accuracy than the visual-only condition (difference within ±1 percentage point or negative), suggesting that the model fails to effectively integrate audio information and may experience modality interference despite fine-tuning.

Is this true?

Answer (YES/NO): YES